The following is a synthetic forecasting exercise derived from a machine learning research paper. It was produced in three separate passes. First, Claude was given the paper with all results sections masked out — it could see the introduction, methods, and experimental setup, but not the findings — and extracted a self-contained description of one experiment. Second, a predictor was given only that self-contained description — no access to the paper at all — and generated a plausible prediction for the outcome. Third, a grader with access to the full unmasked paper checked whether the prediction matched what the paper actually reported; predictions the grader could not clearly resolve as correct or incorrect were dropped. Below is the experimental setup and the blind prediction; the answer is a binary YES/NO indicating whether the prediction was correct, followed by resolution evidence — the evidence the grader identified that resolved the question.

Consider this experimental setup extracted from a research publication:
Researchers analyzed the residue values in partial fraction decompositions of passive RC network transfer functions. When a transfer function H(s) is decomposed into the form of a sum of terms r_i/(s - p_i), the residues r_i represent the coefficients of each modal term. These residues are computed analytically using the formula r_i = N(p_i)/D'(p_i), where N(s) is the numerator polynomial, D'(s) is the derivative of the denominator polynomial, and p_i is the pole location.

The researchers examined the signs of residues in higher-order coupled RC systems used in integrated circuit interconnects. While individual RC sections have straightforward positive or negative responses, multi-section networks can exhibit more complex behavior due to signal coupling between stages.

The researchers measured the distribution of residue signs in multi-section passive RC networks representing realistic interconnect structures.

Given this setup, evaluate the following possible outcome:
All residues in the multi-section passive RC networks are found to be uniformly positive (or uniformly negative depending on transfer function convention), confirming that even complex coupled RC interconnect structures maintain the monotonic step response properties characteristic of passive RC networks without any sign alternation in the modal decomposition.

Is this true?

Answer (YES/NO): NO